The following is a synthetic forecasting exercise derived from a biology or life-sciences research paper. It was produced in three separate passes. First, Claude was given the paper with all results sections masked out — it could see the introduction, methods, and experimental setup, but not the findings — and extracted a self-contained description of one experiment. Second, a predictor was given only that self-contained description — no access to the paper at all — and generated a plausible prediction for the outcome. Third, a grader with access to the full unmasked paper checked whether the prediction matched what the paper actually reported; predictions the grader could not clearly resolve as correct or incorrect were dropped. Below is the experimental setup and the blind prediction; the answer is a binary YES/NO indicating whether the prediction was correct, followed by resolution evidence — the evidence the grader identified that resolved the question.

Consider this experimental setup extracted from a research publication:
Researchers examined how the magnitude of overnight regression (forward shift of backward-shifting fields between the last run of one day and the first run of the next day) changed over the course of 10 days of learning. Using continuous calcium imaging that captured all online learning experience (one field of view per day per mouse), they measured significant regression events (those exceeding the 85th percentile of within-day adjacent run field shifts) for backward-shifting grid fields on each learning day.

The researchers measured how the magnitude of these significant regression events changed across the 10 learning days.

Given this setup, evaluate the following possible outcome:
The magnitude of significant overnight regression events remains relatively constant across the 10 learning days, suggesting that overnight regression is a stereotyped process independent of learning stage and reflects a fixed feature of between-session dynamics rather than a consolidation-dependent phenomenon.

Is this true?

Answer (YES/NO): NO